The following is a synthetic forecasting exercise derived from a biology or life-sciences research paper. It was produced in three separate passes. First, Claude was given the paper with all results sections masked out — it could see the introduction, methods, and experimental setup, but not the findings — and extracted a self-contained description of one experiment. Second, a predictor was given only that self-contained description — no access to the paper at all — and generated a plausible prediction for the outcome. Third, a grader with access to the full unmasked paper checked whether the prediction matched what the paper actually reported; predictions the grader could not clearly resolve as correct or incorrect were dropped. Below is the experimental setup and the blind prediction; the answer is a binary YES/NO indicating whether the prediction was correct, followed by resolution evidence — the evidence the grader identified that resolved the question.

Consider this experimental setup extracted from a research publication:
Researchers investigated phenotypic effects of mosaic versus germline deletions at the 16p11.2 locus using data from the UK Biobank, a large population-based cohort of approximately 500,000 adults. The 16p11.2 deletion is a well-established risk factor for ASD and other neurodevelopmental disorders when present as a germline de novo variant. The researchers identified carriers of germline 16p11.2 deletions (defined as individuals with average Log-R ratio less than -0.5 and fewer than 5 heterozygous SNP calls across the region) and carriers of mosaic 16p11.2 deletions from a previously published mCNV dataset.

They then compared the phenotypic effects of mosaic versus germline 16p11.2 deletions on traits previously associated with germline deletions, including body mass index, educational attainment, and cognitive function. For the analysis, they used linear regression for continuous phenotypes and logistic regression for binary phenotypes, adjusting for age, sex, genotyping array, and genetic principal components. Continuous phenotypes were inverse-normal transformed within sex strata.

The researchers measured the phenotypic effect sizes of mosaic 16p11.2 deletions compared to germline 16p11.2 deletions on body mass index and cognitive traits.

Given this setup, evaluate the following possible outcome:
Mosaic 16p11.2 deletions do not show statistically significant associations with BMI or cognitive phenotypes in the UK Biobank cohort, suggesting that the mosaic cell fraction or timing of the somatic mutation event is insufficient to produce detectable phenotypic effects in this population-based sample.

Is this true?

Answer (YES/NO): YES